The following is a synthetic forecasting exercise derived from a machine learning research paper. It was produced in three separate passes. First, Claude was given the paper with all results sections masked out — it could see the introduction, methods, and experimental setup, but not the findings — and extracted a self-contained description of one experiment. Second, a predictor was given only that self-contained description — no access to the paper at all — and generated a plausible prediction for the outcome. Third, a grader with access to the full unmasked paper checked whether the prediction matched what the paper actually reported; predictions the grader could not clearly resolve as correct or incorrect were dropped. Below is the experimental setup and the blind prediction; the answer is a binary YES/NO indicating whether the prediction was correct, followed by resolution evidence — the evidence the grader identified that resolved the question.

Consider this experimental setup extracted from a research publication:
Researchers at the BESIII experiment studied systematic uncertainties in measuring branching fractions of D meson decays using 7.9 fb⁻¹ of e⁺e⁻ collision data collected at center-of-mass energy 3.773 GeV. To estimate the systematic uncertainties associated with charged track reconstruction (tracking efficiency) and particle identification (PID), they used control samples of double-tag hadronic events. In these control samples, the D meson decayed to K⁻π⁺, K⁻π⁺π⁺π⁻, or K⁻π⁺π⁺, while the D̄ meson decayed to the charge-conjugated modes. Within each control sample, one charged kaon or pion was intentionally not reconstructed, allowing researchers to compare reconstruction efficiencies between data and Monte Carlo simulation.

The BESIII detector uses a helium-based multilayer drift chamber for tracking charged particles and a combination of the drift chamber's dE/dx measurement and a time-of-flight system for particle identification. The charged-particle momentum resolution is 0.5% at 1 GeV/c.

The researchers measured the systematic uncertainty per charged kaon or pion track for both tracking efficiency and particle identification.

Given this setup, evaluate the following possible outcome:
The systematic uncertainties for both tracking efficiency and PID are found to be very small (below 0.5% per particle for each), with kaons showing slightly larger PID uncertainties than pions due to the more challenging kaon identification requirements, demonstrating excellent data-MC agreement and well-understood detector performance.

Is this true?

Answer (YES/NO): NO